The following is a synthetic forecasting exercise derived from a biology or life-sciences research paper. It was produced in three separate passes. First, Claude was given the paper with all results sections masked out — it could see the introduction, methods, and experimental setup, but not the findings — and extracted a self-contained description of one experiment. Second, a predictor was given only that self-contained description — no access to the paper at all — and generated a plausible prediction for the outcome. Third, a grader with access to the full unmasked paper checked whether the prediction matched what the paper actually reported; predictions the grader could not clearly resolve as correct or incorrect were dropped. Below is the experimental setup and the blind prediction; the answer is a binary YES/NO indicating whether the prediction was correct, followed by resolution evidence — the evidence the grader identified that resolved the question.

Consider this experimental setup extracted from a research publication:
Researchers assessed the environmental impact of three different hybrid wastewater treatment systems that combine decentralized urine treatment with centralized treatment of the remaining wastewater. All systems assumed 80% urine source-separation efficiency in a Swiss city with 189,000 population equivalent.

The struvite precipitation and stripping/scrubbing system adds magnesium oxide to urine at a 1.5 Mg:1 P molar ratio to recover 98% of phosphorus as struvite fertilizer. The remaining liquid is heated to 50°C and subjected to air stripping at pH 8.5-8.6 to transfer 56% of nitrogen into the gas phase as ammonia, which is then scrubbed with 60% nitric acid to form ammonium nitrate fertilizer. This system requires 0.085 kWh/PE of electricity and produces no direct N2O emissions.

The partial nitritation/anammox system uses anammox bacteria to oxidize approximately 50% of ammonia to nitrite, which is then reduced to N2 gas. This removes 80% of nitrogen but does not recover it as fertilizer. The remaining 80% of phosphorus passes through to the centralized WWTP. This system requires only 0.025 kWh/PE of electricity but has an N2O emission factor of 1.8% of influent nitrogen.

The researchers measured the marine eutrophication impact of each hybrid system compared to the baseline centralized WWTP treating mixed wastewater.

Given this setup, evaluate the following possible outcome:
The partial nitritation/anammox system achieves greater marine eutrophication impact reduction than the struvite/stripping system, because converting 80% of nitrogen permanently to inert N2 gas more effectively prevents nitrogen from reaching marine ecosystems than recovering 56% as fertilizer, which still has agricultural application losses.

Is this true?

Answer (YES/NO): NO